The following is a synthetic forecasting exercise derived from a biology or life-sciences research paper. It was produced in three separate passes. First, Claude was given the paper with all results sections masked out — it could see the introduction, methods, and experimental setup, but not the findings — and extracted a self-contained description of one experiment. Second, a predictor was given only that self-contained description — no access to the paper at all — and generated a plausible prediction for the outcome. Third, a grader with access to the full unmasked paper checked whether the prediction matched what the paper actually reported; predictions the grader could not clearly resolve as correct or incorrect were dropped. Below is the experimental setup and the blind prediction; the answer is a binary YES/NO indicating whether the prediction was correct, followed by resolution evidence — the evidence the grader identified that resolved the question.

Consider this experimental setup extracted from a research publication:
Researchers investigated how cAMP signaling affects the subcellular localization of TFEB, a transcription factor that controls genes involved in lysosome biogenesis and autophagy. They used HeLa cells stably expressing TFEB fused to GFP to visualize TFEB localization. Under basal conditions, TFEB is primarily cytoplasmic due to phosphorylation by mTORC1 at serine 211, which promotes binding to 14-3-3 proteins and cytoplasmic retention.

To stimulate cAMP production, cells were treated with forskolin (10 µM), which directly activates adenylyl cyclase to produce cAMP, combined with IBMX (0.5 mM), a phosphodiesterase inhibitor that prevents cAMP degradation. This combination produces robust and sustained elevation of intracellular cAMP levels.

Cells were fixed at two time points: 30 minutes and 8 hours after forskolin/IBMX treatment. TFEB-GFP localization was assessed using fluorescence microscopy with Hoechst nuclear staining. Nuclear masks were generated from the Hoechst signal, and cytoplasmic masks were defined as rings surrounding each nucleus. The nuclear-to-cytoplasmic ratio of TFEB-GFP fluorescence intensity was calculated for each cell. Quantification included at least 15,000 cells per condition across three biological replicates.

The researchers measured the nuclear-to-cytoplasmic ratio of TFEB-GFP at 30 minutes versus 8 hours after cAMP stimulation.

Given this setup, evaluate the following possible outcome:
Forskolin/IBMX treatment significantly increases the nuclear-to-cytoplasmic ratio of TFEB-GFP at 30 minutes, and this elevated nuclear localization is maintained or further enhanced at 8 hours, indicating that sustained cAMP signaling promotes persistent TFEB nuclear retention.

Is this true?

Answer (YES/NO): NO